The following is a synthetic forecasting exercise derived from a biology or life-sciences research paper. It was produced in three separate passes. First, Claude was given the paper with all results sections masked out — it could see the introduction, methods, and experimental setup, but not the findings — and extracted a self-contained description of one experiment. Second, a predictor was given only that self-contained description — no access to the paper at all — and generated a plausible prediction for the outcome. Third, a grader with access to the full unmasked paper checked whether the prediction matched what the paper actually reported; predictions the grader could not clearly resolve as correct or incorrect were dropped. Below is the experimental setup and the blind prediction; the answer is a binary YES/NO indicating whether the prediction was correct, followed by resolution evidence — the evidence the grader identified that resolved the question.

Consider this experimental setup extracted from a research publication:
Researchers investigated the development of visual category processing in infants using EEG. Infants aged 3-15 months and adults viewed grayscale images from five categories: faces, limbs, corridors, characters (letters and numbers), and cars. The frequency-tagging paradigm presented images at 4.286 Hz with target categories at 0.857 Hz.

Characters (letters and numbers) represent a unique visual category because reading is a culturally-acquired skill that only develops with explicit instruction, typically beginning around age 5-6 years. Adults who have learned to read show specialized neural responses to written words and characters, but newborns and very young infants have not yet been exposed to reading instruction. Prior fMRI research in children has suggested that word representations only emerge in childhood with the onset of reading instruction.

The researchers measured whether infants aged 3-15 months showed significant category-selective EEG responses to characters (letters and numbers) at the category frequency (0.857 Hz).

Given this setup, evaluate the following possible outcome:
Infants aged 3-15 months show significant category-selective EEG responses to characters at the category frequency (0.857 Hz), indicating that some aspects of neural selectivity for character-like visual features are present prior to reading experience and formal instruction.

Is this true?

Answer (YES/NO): YES